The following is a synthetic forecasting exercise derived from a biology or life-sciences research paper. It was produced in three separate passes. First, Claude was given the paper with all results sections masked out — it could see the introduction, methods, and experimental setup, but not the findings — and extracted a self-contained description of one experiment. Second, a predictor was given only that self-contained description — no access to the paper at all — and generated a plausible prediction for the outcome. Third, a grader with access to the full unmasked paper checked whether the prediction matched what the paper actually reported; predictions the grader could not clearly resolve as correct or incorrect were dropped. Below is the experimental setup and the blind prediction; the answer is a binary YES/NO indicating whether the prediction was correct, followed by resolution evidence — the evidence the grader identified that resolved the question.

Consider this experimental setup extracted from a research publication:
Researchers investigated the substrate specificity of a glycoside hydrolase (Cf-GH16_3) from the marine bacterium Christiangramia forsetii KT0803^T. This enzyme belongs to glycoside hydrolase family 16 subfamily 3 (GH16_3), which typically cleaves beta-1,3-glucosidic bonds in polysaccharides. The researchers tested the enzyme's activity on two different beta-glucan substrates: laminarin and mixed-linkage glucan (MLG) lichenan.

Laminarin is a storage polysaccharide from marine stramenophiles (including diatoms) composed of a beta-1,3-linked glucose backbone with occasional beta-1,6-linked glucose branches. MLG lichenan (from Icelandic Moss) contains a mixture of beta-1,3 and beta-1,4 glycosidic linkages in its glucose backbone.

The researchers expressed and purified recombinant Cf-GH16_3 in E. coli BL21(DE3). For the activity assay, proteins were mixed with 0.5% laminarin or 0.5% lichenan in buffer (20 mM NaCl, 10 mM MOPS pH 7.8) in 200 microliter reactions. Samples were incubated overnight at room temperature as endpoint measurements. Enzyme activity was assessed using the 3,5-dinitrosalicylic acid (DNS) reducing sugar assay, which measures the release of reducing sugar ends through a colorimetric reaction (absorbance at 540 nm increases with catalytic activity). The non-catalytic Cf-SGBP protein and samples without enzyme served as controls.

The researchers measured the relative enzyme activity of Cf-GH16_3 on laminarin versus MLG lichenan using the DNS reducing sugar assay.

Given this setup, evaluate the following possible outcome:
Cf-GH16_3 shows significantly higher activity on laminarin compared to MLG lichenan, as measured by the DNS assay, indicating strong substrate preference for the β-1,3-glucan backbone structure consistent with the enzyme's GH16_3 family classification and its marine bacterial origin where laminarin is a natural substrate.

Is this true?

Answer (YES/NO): YES